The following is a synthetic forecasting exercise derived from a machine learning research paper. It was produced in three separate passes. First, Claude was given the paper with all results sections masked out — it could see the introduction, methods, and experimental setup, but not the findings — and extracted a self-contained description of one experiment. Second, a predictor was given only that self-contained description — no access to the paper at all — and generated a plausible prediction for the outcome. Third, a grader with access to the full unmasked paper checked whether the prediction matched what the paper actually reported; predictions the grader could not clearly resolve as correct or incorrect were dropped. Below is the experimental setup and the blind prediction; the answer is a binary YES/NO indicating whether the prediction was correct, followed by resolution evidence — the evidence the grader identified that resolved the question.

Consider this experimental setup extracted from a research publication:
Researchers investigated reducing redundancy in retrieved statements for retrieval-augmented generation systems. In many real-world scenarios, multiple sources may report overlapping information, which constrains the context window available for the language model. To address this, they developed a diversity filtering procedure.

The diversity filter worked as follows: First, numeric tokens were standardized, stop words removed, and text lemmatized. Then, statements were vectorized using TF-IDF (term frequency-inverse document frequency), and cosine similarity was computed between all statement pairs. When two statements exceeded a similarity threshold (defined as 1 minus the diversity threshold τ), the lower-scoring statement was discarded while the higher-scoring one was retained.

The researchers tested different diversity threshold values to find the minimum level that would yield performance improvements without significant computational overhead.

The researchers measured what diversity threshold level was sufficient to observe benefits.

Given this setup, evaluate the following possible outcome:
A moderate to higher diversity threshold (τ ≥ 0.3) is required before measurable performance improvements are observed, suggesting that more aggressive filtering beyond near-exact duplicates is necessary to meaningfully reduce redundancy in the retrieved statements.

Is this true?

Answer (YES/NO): NO